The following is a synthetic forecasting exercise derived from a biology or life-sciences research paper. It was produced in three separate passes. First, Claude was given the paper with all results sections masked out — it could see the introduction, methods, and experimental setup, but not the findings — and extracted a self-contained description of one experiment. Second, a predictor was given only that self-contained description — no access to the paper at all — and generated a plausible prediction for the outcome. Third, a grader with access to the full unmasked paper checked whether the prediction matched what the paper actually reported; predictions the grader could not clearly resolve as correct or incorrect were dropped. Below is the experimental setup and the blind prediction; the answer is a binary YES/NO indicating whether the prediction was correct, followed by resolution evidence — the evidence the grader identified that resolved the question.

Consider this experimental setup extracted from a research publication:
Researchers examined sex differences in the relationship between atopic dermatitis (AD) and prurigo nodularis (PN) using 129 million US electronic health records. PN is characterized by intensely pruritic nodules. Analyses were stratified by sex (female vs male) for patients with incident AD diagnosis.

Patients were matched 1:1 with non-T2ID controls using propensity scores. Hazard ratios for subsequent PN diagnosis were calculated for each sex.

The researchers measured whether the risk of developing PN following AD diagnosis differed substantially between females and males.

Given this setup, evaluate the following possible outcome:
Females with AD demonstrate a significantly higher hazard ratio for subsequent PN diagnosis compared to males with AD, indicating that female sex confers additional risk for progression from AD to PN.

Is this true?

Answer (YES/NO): NO